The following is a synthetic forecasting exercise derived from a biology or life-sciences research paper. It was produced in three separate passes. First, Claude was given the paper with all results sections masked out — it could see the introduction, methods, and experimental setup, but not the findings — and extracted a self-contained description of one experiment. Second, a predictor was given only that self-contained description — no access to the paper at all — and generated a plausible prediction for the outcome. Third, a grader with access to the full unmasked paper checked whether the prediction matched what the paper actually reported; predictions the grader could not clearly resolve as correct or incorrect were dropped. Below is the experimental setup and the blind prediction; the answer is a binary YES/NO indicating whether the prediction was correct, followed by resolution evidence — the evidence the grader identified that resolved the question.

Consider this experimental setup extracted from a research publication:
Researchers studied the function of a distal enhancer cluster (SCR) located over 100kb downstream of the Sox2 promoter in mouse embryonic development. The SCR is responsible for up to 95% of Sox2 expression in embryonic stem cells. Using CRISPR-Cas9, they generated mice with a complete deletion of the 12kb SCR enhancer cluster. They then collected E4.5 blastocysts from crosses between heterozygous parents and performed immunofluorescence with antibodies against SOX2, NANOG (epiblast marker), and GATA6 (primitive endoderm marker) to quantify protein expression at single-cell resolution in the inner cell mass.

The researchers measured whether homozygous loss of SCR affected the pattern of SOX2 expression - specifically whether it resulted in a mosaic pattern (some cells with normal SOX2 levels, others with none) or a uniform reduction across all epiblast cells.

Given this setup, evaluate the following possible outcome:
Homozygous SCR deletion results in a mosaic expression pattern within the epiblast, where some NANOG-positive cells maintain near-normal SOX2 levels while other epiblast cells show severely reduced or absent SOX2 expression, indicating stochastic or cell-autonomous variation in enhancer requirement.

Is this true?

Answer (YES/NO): NO